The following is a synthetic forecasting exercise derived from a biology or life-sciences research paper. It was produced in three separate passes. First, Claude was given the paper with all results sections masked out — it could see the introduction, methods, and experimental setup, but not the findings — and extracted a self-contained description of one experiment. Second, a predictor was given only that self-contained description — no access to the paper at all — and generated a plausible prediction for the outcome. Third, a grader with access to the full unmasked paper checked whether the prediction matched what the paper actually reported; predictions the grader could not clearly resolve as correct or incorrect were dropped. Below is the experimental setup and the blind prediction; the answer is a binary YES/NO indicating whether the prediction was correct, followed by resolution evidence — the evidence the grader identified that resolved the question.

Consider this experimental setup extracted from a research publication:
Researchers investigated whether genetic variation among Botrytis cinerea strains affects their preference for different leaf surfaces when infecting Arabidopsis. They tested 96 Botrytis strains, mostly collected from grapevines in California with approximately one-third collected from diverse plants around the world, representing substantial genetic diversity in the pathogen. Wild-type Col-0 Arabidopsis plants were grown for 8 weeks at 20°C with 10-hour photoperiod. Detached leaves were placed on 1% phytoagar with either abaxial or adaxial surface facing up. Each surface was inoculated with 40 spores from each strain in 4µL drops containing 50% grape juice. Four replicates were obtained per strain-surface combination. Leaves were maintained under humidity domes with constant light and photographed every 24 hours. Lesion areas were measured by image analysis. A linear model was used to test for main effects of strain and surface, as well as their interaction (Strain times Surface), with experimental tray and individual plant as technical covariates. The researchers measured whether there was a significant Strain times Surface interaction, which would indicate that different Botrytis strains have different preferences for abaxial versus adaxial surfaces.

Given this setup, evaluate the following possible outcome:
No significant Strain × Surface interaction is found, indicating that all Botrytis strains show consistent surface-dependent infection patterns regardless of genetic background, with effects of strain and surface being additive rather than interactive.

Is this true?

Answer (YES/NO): NO